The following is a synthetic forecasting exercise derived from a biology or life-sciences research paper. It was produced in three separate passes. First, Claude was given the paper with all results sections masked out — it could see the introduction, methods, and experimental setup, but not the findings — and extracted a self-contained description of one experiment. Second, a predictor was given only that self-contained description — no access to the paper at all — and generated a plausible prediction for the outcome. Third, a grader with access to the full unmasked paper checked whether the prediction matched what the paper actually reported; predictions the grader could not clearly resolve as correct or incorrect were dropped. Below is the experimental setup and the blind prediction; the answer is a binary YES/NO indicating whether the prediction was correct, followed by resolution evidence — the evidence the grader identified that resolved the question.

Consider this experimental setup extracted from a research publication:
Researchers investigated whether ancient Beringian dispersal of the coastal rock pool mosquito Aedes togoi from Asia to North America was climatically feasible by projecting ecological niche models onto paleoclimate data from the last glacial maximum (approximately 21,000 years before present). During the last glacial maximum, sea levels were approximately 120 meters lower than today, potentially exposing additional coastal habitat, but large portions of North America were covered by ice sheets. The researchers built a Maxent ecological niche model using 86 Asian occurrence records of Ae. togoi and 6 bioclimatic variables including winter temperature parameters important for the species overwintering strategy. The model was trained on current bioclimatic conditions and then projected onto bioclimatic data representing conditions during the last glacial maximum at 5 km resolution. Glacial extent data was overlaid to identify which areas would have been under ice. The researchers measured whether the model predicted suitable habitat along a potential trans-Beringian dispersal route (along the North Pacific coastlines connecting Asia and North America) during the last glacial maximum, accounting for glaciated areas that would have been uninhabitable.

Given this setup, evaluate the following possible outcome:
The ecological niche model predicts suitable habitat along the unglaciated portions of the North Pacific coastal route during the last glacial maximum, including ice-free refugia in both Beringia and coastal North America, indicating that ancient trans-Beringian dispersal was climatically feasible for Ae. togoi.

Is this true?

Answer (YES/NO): YES